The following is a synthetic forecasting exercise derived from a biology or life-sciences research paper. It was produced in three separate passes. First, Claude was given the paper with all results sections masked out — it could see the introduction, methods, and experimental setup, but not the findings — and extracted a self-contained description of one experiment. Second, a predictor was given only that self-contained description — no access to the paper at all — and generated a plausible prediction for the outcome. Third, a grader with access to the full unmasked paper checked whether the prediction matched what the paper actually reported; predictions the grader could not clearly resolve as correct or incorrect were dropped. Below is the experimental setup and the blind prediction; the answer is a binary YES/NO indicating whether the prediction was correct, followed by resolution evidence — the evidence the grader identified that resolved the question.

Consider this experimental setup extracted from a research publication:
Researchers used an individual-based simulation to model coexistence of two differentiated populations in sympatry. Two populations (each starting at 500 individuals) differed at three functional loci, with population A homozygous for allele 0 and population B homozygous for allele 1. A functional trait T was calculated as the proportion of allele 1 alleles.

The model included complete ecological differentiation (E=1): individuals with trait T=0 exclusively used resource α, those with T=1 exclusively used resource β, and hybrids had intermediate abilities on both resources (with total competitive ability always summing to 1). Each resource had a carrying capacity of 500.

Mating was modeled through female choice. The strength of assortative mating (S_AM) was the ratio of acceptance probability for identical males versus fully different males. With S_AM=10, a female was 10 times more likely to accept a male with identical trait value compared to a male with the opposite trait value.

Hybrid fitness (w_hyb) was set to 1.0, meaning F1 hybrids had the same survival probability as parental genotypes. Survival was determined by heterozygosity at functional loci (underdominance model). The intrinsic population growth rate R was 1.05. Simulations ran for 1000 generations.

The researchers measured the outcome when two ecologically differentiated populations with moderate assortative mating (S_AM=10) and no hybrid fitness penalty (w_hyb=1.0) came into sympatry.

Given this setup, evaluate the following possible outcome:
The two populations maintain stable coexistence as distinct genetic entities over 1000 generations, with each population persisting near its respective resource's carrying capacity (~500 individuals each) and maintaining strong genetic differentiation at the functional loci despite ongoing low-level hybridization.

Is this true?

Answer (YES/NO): NO